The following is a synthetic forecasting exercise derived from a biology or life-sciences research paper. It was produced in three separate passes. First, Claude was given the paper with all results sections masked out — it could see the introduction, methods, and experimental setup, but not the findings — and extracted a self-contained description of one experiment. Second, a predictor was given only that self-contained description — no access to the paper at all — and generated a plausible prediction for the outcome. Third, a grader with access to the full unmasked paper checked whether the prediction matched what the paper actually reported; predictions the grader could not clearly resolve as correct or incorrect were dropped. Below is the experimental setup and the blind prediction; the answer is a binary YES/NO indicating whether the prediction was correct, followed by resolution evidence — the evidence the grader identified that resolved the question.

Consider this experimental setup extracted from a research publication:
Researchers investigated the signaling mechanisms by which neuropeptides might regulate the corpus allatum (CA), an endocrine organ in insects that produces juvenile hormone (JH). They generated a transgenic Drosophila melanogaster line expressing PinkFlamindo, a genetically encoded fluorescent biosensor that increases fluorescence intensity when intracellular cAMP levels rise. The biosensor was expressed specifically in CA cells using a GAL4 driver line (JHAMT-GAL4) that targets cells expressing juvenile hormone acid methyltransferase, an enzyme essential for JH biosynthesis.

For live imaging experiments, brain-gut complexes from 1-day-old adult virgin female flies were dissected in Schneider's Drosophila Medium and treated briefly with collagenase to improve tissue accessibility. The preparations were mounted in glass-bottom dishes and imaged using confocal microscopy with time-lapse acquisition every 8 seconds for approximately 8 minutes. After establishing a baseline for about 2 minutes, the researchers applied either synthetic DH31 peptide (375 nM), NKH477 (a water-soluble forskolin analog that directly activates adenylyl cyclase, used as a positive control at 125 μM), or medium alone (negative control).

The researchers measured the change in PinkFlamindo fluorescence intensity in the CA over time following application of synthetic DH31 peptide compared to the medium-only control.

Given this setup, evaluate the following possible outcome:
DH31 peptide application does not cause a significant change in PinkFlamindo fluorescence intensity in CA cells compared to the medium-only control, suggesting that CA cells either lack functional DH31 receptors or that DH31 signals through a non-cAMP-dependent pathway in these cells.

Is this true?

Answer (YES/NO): NO